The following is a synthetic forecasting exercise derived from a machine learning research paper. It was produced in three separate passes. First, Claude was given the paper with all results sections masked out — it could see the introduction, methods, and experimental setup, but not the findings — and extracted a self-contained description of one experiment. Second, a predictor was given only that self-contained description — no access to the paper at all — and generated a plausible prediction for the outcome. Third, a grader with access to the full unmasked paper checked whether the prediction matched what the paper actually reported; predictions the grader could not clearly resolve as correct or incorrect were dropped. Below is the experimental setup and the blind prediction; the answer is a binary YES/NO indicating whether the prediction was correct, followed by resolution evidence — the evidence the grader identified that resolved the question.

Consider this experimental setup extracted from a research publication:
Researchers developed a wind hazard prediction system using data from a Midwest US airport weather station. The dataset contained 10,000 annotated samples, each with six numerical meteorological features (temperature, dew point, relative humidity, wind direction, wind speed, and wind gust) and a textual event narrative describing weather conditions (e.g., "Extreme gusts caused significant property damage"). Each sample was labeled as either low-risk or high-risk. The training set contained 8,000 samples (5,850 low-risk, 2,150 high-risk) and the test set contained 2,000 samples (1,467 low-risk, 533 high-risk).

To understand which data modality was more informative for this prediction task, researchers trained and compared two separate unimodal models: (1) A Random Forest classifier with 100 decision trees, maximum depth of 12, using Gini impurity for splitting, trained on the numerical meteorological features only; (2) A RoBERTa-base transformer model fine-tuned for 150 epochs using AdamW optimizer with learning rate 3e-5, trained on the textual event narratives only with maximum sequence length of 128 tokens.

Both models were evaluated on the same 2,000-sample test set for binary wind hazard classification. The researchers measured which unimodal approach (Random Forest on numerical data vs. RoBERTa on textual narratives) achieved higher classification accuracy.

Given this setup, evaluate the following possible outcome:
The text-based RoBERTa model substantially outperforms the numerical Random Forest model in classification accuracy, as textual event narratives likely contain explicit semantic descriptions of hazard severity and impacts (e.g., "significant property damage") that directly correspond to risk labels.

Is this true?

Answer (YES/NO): NO